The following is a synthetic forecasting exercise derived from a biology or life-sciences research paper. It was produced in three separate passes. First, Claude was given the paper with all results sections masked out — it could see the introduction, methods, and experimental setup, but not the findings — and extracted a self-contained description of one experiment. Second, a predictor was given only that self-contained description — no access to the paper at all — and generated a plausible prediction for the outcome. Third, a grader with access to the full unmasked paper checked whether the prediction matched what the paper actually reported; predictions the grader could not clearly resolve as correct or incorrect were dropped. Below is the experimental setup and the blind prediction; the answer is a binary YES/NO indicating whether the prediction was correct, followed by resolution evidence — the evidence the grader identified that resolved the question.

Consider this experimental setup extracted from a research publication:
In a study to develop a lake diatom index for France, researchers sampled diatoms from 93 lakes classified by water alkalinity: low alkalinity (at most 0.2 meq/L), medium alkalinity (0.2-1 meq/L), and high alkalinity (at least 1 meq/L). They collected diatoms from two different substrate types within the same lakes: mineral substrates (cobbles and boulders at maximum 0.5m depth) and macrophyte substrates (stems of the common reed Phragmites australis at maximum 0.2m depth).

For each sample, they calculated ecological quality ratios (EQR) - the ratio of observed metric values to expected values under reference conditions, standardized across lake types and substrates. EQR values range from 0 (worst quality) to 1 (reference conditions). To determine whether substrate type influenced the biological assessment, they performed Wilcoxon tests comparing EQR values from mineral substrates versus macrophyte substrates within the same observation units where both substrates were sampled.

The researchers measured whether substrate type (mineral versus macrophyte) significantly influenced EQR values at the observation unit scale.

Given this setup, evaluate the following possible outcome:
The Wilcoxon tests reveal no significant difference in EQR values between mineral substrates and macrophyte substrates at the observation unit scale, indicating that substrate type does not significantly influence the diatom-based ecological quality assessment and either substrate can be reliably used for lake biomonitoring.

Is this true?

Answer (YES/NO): YES